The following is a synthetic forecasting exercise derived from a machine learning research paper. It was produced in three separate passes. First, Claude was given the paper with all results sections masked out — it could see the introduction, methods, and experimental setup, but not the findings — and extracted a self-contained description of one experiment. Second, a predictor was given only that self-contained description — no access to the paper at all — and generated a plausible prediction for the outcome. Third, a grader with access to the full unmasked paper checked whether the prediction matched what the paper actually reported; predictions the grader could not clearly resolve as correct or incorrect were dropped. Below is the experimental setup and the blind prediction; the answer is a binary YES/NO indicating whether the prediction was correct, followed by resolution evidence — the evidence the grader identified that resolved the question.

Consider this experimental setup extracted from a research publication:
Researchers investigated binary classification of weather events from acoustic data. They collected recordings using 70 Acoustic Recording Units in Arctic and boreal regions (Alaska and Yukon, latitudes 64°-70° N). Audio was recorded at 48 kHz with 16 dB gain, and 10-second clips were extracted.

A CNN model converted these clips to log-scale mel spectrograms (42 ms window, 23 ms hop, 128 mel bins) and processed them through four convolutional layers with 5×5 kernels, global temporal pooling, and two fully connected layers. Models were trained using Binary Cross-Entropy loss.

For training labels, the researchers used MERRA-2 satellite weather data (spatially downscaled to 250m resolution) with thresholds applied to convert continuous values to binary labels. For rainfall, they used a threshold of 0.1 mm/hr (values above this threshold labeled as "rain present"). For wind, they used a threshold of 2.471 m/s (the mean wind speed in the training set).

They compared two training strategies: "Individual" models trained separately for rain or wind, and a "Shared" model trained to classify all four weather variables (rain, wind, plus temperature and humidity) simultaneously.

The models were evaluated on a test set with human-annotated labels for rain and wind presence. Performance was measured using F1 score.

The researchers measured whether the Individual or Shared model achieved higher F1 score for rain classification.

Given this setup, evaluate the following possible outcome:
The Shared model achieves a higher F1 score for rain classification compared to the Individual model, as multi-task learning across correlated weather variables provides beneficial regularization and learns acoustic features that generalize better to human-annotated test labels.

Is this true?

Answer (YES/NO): NO